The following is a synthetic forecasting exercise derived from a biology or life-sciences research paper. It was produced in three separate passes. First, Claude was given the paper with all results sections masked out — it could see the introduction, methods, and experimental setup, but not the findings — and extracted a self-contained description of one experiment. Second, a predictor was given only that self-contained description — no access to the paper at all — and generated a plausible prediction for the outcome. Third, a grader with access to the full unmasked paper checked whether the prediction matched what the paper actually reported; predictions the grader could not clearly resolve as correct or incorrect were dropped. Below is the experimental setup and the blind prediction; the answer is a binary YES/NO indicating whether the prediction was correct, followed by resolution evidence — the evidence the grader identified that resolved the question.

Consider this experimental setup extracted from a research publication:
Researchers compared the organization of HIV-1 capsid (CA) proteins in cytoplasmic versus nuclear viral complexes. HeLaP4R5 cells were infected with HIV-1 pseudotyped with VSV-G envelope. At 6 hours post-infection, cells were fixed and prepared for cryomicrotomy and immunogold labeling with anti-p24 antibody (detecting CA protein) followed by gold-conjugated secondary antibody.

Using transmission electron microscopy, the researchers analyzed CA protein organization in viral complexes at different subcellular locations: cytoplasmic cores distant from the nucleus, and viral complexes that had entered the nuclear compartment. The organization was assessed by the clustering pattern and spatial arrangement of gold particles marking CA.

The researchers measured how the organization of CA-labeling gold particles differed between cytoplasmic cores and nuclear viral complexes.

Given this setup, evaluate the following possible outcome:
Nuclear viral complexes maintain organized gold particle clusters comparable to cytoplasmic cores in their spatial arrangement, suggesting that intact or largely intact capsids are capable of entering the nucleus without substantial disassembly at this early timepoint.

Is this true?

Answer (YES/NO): NO